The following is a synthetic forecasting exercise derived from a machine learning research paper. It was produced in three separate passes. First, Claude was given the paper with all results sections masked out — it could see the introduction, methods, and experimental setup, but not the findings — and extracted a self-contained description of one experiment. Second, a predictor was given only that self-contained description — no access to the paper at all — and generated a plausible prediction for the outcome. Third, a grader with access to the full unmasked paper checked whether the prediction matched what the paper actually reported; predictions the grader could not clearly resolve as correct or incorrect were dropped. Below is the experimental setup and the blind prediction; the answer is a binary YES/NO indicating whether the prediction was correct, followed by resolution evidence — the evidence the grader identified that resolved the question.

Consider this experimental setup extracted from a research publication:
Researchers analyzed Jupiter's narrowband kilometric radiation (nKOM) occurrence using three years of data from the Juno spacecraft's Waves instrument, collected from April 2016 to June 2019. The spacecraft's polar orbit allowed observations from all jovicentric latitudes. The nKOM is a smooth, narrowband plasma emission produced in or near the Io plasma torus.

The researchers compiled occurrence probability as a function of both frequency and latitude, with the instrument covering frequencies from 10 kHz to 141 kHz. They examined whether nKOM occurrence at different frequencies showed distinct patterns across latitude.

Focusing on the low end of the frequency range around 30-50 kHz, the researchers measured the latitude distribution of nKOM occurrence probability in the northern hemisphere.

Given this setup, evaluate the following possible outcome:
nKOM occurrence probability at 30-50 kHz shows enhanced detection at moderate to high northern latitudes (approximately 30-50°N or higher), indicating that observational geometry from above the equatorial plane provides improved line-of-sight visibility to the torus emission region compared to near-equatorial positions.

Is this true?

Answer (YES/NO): YES